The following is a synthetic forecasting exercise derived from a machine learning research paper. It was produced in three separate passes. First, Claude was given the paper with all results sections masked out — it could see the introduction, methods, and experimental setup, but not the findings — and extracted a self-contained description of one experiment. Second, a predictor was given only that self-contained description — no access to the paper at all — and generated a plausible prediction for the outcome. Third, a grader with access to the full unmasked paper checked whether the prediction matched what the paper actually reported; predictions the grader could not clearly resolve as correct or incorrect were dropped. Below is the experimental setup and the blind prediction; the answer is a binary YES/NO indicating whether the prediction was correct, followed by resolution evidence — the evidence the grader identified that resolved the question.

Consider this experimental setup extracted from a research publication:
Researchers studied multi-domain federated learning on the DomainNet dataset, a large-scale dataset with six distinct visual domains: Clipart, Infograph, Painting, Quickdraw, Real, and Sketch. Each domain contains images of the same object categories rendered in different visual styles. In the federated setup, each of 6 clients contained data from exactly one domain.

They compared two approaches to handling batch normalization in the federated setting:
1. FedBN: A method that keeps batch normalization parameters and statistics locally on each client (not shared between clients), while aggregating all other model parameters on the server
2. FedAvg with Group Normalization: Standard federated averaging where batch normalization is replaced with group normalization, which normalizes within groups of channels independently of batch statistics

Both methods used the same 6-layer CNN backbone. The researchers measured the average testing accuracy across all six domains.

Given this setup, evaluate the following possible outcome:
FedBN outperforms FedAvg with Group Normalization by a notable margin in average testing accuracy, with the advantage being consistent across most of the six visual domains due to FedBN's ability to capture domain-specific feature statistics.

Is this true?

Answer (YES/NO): YES